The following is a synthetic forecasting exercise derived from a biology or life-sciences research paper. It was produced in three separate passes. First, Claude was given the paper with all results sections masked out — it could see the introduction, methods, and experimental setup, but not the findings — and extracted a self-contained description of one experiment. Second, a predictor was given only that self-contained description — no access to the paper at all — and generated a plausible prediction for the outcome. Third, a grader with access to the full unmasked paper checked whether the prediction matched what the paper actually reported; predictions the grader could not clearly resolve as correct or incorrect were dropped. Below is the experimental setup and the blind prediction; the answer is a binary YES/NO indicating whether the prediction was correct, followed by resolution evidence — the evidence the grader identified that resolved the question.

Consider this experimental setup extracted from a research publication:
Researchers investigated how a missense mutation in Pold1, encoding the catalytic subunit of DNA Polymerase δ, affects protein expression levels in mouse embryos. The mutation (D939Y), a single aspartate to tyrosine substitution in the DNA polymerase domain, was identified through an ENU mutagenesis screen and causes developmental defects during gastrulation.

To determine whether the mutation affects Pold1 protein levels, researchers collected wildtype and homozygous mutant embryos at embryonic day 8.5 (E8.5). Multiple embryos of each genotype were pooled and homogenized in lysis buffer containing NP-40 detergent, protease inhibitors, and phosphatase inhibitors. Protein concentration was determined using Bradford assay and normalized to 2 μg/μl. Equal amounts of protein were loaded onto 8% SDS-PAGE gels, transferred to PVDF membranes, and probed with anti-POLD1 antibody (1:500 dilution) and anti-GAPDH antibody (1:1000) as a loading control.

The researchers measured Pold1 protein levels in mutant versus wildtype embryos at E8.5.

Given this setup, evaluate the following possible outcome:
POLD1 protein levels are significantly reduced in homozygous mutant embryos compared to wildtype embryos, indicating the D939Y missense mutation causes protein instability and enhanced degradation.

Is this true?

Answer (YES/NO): NO